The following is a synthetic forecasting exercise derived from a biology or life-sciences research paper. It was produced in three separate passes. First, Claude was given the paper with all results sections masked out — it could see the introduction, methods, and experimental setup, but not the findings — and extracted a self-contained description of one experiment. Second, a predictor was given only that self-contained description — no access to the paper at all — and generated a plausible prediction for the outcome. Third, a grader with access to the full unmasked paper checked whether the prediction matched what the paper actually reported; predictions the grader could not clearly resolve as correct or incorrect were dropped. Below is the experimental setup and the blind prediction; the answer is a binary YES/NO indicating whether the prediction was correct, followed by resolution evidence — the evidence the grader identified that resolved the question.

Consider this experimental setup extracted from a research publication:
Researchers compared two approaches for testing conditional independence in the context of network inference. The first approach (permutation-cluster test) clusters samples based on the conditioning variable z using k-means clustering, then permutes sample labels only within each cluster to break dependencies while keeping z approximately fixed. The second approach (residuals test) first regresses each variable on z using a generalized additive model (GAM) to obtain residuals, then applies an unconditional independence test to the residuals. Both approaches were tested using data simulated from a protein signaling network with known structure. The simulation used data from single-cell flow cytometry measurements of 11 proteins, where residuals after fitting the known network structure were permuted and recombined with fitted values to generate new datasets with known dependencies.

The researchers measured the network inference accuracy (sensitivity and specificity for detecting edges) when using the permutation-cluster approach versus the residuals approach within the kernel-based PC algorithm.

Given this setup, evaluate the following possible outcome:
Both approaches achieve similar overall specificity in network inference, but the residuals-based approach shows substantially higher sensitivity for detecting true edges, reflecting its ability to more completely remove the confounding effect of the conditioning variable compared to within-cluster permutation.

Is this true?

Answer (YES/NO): NO